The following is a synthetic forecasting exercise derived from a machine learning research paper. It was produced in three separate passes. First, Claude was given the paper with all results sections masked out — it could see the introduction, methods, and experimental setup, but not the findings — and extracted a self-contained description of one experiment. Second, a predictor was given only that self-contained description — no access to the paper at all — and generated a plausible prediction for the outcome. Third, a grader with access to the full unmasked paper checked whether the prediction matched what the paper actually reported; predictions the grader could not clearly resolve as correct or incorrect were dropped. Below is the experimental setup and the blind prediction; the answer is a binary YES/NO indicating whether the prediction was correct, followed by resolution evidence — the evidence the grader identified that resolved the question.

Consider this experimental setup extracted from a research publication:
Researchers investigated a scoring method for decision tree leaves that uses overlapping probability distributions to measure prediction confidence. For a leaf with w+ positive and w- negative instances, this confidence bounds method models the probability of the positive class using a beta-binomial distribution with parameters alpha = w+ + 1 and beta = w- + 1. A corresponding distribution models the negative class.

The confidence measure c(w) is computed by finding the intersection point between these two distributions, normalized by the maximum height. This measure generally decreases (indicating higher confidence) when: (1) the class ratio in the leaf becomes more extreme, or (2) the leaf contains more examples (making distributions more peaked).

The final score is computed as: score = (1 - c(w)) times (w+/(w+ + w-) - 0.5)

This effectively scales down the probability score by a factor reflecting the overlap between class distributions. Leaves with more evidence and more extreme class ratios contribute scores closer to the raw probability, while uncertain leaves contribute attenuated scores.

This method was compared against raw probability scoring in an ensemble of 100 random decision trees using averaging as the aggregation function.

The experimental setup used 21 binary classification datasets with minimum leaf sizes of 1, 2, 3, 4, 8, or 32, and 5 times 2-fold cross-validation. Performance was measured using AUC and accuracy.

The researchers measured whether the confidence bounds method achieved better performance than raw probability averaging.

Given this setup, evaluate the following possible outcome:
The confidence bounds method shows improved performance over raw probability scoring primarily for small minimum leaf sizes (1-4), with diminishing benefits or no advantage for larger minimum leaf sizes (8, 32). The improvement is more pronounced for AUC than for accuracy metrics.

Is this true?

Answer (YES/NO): NO